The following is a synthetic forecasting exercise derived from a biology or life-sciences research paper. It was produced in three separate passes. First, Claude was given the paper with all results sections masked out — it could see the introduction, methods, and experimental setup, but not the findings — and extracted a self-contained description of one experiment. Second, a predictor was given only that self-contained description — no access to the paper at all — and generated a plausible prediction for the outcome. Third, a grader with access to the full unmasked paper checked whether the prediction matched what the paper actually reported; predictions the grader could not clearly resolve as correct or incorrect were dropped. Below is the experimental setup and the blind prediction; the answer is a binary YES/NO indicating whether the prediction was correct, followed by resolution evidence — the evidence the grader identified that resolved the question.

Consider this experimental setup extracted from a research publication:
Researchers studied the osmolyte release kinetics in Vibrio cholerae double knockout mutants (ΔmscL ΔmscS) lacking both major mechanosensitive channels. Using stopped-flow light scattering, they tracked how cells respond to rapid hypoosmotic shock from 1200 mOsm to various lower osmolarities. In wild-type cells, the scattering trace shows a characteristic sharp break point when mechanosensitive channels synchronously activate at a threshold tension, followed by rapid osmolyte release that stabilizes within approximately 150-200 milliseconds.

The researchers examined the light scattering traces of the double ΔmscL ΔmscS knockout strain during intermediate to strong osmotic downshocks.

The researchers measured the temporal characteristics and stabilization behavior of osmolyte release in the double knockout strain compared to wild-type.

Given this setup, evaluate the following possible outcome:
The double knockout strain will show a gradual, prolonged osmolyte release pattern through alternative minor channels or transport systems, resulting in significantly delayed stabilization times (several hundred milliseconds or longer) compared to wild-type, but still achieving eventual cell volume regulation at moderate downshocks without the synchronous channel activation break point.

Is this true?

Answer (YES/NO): NO